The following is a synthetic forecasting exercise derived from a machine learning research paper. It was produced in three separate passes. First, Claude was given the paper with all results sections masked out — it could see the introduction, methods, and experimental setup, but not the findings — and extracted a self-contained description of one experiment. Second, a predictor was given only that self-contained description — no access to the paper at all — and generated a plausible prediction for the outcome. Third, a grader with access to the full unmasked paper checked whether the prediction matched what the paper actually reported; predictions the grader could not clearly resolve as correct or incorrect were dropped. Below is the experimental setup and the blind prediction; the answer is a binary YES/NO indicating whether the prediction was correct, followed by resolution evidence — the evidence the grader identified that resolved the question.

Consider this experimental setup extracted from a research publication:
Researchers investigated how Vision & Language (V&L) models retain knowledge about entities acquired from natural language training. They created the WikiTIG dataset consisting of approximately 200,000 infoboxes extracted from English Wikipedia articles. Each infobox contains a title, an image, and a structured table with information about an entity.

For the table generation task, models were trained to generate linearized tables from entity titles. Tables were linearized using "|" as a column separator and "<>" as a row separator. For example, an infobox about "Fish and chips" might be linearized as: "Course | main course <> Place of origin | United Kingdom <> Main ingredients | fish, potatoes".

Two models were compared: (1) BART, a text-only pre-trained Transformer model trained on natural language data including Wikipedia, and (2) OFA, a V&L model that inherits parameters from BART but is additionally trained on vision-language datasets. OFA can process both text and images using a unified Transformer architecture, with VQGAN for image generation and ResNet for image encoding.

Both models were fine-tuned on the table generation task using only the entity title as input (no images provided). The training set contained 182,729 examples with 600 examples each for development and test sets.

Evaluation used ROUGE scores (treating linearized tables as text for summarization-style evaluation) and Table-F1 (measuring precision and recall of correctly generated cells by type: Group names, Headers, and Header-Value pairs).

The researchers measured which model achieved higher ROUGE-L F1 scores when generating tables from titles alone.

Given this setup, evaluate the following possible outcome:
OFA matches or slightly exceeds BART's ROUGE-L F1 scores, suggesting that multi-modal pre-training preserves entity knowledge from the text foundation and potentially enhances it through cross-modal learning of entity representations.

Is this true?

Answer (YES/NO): NO